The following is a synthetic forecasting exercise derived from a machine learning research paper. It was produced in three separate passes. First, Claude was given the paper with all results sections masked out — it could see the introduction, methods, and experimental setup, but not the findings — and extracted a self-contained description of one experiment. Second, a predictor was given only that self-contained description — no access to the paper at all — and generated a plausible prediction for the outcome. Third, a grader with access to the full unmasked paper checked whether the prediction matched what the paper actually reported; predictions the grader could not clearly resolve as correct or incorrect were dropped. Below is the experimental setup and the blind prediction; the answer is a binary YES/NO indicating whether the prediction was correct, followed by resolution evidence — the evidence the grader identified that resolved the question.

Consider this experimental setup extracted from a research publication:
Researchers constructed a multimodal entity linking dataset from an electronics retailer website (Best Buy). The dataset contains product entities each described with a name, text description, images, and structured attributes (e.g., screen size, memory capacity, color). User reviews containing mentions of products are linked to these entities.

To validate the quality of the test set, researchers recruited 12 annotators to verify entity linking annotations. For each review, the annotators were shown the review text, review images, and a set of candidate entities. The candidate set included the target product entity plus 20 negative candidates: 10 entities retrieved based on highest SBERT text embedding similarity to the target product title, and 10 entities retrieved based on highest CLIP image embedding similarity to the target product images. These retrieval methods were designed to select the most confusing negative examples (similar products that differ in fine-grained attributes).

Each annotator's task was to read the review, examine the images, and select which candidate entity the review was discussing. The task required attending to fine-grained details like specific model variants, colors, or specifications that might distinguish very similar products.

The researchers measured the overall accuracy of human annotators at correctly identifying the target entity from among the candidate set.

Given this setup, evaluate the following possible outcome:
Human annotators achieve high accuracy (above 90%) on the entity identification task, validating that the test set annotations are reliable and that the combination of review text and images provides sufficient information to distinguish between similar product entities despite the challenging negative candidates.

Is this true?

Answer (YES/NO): NO